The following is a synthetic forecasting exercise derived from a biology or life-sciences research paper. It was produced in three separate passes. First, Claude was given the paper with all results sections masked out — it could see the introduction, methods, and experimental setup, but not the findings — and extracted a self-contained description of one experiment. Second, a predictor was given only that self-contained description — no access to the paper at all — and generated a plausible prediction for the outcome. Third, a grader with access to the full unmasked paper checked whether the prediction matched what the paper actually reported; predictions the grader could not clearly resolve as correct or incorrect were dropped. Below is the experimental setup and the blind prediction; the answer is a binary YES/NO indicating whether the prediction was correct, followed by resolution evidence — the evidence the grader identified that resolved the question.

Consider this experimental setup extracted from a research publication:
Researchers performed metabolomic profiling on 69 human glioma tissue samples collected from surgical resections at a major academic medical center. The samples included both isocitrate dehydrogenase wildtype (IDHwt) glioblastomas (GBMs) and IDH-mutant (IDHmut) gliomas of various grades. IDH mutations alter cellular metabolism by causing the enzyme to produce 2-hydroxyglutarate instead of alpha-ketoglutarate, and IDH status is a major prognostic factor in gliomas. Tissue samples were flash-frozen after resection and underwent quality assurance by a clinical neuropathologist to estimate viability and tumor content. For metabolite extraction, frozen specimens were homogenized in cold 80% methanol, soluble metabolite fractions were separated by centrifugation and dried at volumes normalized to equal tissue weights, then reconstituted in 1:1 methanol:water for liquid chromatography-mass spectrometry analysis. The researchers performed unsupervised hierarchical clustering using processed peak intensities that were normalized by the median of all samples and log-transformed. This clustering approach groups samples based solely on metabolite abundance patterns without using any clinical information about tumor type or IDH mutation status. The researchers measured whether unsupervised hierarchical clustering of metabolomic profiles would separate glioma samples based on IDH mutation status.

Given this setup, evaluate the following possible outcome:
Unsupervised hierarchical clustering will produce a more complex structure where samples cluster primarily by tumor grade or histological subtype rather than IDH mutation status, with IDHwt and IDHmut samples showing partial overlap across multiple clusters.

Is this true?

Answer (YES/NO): NO